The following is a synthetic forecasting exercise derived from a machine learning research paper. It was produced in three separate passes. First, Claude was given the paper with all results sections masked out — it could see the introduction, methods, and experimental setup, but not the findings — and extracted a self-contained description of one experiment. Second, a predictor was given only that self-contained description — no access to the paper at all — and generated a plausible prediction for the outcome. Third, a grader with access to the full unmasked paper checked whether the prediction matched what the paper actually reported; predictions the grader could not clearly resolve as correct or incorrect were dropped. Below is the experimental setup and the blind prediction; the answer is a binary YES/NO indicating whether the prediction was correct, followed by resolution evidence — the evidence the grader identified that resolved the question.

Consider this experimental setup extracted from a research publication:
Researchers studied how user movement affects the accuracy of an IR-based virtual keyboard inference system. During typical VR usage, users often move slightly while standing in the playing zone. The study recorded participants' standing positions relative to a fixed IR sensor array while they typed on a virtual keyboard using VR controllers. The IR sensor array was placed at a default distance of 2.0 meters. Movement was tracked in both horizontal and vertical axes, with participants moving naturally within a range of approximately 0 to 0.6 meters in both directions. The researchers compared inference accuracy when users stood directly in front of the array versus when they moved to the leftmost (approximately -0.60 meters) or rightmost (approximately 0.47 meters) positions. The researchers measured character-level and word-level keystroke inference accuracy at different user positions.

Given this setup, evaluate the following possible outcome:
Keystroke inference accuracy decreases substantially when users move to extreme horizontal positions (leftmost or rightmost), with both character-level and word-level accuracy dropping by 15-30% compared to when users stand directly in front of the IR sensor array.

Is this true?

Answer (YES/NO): NO